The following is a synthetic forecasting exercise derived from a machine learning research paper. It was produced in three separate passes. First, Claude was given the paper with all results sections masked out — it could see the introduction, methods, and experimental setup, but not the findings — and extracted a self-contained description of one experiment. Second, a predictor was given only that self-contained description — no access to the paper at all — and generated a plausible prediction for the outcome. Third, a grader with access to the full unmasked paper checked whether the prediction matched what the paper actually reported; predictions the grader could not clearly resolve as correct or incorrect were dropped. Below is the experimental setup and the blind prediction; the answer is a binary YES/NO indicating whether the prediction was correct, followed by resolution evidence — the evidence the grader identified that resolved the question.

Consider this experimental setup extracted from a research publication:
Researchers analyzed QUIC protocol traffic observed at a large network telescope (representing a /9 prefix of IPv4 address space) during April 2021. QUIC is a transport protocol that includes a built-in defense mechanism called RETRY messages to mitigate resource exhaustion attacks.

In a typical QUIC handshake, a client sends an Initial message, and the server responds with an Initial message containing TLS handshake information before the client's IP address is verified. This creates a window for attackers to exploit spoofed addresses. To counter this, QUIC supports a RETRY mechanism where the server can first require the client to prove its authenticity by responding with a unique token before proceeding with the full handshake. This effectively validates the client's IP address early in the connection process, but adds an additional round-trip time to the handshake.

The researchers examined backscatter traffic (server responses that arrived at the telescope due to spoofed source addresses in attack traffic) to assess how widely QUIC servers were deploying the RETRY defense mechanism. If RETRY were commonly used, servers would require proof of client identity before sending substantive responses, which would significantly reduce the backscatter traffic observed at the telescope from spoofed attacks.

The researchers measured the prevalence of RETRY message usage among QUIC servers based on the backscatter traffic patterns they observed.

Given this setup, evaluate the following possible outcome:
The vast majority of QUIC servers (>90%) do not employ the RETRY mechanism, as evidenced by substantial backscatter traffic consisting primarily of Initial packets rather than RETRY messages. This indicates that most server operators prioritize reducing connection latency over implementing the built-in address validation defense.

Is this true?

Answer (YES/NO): YES